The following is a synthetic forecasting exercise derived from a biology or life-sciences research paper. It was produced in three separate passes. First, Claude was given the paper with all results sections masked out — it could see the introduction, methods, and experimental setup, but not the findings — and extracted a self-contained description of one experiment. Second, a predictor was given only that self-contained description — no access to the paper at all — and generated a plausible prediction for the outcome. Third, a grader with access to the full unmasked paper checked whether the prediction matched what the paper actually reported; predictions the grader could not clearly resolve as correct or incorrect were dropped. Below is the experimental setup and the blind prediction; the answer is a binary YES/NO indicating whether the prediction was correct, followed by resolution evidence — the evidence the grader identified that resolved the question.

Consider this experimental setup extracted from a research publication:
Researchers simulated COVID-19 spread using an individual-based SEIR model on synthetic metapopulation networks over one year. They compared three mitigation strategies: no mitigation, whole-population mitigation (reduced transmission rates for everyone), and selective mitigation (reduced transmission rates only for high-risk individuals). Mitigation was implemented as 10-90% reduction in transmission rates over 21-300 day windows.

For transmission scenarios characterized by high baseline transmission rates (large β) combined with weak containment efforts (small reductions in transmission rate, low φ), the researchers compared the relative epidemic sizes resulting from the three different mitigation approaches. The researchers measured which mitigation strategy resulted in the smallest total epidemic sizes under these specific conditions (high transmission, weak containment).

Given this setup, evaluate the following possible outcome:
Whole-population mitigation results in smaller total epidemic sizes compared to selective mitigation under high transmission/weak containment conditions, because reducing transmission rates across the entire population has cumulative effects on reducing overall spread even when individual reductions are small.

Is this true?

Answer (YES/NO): NO